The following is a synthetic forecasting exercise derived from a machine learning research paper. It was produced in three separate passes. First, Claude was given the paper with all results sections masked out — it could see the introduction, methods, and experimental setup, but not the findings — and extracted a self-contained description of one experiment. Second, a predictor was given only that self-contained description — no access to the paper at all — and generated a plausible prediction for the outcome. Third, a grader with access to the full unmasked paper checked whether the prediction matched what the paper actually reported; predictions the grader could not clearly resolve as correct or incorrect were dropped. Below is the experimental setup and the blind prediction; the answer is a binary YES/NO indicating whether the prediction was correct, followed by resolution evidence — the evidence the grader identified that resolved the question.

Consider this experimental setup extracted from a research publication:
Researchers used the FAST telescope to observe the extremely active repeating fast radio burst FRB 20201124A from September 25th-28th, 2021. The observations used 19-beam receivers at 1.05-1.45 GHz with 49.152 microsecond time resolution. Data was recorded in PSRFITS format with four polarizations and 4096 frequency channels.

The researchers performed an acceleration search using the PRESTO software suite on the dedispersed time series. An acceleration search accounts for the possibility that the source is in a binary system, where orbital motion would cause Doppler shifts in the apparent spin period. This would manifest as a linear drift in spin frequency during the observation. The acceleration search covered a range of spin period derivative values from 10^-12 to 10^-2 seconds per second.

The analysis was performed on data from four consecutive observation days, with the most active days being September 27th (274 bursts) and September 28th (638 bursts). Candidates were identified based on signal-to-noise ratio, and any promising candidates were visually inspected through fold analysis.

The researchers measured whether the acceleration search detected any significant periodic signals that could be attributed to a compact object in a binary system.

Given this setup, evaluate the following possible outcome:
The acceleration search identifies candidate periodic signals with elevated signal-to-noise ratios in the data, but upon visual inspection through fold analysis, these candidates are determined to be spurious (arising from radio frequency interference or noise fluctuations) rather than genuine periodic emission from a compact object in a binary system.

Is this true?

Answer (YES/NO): NO